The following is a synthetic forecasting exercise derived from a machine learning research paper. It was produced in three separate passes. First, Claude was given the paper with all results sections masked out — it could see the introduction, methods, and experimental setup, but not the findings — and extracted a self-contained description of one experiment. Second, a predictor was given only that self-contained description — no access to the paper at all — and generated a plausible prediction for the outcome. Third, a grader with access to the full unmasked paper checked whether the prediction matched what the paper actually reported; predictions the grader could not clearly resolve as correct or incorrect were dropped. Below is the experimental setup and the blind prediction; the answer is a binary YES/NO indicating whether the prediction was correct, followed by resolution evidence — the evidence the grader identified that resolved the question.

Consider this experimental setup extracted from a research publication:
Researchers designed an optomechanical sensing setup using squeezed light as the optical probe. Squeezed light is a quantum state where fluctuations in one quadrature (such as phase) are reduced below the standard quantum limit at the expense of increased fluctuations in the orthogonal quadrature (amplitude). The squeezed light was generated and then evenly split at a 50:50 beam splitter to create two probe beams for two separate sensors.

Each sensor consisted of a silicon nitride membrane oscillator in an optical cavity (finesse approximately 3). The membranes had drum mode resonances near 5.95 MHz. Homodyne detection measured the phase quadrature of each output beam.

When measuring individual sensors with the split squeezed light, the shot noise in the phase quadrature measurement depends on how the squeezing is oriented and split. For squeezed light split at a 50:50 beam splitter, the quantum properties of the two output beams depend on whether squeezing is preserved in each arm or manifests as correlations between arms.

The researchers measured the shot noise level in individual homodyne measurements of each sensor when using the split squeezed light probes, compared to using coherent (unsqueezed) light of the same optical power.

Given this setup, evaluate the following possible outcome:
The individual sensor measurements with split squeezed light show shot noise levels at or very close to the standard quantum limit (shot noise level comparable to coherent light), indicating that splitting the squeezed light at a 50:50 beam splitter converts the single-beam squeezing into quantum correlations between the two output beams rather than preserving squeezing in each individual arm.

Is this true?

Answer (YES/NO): NO